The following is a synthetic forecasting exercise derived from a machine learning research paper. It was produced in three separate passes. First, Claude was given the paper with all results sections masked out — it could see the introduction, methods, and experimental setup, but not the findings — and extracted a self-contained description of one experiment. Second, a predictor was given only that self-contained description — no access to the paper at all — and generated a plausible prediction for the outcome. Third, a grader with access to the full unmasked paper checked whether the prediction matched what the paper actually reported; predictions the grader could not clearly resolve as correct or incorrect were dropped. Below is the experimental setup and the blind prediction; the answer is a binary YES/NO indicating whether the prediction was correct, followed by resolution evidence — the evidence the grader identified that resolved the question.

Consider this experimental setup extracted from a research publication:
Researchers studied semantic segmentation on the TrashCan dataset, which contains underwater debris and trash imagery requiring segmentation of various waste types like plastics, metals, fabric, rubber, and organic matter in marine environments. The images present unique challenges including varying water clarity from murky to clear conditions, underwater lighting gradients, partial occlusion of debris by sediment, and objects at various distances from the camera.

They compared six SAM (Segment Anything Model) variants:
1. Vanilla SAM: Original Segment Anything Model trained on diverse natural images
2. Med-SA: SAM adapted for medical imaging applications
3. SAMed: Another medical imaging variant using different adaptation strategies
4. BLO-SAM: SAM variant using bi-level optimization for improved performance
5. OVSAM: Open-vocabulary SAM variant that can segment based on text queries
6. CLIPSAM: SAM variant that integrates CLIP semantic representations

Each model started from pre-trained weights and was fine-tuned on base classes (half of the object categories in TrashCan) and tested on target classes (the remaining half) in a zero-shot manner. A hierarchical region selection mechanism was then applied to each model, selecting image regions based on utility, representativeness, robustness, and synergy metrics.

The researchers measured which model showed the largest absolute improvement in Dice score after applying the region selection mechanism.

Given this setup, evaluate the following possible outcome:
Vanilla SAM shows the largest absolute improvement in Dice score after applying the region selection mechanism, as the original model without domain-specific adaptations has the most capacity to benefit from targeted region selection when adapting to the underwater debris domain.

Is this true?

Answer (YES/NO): NO